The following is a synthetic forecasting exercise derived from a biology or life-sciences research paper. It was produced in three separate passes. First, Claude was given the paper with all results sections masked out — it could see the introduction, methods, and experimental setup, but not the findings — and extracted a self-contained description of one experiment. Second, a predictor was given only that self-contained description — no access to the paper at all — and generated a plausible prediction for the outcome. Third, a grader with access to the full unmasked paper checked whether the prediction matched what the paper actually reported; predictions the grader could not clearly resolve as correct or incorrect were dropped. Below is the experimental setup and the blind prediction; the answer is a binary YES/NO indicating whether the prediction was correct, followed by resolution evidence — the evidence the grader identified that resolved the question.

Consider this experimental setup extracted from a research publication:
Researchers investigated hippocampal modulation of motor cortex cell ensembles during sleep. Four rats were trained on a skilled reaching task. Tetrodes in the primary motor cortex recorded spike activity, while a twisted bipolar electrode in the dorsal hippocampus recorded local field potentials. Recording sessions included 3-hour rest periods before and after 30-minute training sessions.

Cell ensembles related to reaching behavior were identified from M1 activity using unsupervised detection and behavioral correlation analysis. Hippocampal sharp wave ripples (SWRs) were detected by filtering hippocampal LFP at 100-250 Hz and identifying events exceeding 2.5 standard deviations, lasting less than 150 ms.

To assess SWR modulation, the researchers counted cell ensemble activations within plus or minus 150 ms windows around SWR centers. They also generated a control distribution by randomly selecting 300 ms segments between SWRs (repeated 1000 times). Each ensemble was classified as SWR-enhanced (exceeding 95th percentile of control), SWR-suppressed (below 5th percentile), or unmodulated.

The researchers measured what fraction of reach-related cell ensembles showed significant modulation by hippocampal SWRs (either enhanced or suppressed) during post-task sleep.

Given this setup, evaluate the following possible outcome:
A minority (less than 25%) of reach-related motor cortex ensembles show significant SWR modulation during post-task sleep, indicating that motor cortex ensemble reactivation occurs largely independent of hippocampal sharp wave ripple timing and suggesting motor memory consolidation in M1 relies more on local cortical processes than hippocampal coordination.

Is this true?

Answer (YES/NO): NO